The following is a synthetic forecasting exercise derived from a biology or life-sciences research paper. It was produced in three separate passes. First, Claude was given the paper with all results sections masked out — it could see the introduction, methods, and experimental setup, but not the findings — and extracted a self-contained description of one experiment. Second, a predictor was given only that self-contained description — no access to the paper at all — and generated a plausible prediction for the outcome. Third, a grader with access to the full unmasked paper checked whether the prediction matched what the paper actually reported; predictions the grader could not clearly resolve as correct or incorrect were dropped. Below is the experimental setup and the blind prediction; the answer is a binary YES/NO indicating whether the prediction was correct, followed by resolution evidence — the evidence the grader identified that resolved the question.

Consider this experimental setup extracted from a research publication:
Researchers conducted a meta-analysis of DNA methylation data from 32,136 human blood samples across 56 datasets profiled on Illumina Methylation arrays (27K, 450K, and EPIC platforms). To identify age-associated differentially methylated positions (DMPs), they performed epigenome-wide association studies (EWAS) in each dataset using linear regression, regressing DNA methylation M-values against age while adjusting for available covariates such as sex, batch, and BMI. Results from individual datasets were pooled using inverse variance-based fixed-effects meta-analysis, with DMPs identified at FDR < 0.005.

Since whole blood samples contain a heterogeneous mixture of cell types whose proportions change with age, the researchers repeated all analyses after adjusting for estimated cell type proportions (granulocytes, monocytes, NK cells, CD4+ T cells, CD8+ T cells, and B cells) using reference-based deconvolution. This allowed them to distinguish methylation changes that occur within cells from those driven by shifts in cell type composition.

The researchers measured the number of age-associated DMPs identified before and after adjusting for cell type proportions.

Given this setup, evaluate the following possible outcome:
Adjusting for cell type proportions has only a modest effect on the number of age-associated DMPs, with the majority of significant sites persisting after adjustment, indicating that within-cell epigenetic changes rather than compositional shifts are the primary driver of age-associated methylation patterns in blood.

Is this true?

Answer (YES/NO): YES